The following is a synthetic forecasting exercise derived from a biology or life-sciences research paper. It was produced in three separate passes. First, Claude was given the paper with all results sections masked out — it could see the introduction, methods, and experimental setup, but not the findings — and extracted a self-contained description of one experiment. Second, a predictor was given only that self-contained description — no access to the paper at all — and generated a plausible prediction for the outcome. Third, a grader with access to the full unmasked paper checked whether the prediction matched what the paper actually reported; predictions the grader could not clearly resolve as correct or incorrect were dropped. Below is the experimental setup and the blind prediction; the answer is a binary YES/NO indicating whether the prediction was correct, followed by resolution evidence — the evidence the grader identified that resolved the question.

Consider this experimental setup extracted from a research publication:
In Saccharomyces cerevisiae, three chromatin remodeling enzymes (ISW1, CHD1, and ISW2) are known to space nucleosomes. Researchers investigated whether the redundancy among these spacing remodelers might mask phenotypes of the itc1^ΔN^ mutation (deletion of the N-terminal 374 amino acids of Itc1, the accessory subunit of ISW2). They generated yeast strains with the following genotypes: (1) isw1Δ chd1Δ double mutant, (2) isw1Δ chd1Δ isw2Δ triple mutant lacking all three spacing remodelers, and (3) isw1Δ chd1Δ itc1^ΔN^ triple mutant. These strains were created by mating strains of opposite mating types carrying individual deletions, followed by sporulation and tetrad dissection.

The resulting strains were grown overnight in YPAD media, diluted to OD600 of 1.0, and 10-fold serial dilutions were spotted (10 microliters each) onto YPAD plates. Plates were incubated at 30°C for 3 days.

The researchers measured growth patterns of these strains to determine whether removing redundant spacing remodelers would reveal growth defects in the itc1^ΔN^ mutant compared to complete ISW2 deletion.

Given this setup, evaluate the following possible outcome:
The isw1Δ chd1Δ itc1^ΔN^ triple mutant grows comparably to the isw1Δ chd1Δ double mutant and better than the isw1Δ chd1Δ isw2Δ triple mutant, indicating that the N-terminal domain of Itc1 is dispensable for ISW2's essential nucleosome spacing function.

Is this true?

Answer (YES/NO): NO